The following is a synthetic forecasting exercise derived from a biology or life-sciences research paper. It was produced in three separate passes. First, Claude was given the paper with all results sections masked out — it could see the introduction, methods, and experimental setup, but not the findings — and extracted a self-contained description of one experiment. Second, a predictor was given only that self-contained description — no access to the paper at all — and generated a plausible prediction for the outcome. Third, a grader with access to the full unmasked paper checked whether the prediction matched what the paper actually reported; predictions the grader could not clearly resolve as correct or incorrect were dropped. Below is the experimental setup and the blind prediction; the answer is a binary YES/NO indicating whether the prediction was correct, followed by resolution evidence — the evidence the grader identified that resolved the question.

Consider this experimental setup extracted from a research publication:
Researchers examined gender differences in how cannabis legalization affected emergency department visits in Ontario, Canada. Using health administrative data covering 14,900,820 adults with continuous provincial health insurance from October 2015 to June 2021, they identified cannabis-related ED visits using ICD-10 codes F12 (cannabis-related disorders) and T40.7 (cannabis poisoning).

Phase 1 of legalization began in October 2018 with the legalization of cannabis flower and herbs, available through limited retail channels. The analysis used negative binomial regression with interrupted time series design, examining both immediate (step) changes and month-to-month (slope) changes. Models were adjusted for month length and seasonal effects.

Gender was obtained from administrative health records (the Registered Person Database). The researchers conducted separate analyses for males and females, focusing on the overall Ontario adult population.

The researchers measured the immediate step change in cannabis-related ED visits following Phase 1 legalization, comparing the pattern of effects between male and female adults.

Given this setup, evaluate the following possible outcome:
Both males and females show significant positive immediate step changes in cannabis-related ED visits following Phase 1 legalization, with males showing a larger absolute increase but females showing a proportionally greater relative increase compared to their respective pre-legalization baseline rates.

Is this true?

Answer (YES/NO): NO